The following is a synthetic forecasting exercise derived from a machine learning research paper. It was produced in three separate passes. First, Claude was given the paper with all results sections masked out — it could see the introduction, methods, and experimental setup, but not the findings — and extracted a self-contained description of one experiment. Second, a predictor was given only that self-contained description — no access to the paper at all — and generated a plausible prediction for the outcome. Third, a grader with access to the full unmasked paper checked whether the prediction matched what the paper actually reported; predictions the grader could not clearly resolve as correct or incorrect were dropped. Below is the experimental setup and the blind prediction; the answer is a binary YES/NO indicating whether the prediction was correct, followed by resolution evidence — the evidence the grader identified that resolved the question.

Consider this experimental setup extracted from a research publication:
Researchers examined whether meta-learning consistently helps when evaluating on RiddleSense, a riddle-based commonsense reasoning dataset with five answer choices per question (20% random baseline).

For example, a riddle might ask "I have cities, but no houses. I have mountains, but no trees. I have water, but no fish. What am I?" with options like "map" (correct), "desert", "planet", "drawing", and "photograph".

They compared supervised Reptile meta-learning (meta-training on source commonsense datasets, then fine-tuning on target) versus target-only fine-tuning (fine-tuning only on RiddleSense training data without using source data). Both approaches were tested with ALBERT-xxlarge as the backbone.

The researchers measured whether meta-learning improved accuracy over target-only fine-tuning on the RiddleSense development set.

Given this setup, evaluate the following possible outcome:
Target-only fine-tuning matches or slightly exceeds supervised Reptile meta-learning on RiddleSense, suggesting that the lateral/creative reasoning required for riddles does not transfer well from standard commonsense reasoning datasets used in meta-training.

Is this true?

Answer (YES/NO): YES